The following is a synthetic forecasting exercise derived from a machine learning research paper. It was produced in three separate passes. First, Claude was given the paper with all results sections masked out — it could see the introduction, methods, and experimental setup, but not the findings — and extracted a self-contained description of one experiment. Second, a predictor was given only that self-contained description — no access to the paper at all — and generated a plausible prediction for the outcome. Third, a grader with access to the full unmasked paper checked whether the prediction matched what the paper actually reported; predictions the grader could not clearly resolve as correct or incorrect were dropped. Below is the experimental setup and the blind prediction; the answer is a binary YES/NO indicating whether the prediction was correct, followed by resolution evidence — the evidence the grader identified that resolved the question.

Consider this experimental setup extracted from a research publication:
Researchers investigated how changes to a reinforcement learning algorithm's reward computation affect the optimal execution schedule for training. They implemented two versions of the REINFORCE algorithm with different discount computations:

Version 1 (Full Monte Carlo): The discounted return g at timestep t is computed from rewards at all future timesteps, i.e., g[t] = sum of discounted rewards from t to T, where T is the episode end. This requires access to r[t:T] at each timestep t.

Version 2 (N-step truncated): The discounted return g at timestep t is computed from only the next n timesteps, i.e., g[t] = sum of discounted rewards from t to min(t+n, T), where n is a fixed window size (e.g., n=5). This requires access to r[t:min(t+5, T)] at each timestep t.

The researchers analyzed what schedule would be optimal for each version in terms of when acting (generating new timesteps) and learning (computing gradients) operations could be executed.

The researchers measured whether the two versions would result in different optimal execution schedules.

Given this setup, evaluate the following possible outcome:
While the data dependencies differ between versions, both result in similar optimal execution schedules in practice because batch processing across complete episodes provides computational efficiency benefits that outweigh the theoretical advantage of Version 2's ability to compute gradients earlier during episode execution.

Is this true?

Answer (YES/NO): NO